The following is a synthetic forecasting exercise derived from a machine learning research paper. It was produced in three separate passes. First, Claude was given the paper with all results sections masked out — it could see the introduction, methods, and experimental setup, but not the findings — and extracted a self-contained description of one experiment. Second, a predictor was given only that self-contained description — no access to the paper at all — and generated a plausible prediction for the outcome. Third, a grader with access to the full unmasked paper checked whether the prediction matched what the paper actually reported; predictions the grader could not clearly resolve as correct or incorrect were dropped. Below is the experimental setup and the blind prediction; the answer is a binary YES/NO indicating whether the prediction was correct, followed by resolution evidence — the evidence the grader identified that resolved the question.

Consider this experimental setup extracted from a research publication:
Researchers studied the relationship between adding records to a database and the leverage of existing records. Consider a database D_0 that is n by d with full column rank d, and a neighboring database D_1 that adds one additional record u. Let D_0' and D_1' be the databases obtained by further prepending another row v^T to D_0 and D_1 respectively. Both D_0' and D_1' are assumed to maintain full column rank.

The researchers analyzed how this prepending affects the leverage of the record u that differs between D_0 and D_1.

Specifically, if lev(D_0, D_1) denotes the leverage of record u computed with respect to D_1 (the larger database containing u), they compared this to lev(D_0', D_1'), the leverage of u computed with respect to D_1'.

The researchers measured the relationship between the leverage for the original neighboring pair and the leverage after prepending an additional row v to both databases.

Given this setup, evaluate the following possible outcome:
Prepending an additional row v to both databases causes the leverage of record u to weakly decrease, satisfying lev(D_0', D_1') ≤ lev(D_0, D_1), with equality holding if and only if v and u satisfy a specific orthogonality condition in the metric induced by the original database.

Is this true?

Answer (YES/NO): YES